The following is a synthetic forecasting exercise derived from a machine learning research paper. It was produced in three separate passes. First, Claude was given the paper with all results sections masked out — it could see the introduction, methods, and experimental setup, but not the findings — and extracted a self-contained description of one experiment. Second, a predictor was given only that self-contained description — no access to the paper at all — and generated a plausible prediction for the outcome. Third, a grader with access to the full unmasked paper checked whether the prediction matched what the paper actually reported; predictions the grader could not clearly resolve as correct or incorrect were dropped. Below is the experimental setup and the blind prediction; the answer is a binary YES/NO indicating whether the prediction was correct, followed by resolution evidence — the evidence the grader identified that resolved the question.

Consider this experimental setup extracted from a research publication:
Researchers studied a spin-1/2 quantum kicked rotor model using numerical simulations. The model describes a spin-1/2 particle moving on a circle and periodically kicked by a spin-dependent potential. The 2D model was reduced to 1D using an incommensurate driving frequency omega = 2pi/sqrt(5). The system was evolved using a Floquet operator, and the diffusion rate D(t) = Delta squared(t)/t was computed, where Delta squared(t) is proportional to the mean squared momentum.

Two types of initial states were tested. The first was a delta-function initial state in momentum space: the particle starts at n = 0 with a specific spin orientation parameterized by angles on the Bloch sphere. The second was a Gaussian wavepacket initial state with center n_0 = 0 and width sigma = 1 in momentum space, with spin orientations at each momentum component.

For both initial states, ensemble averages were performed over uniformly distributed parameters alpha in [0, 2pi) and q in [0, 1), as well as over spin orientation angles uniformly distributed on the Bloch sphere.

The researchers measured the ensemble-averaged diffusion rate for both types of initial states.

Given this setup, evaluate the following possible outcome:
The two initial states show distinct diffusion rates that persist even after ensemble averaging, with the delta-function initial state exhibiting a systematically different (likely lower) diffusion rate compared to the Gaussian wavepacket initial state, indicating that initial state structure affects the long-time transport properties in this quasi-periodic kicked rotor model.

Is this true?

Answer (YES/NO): NO